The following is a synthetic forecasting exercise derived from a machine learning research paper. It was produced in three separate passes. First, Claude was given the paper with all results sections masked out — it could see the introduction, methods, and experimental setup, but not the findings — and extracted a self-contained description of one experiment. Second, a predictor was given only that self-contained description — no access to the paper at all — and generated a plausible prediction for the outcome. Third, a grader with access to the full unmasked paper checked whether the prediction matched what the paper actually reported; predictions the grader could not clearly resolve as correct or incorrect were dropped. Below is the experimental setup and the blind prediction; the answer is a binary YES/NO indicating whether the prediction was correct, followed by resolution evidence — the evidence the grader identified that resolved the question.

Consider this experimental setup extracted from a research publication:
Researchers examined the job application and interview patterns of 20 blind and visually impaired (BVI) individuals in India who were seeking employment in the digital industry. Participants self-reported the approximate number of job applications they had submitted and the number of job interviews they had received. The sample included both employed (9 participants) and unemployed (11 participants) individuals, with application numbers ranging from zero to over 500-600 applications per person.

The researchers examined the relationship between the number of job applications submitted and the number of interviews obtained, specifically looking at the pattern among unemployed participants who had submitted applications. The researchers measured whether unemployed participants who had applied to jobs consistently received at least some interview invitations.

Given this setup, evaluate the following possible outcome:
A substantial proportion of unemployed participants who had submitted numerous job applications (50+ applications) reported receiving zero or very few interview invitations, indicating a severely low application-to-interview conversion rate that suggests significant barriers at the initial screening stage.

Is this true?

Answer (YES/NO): NO